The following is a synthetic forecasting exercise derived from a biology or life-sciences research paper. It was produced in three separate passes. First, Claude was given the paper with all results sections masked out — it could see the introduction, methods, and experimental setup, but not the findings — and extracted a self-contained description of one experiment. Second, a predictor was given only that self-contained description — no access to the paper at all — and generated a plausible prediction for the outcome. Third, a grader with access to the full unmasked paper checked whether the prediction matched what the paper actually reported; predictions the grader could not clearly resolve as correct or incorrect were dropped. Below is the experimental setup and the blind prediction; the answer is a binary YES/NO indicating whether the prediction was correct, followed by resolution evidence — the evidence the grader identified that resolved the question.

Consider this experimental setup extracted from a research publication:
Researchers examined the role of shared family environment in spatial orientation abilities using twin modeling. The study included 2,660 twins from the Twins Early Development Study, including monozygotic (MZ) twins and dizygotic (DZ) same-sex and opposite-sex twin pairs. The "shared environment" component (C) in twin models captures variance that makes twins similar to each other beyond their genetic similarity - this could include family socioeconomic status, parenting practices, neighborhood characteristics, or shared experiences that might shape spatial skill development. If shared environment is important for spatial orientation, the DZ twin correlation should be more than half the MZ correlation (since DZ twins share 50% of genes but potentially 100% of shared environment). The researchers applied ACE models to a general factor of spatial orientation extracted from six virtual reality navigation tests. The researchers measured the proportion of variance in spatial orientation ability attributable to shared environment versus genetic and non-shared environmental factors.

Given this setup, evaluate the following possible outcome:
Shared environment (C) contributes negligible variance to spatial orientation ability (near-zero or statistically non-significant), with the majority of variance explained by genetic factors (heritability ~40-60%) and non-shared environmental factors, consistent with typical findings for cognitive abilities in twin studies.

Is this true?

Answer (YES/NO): NO